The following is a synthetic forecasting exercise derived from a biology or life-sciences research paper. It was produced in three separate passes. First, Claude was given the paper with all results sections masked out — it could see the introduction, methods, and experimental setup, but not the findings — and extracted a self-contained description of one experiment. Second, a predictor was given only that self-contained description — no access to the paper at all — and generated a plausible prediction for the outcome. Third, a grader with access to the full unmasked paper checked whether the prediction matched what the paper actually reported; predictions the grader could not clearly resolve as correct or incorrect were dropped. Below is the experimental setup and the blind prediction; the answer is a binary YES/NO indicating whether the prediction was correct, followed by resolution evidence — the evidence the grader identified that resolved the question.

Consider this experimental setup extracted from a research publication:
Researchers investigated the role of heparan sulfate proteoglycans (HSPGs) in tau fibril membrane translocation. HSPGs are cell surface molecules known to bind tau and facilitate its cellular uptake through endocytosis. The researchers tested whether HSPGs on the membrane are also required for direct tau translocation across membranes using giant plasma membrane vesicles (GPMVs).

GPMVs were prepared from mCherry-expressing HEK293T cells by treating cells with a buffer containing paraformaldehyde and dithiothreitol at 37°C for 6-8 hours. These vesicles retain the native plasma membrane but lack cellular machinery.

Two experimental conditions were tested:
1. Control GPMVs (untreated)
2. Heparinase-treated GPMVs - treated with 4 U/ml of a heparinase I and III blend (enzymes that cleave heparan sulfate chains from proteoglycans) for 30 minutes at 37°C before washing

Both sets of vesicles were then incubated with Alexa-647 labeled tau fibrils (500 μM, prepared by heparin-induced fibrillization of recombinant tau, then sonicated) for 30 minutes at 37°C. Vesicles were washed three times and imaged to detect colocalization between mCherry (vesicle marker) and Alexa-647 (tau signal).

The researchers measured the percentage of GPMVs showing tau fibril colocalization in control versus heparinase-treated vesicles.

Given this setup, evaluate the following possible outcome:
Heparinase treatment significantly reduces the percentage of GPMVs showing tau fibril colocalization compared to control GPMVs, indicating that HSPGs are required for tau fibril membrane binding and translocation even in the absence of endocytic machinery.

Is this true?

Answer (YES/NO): YES